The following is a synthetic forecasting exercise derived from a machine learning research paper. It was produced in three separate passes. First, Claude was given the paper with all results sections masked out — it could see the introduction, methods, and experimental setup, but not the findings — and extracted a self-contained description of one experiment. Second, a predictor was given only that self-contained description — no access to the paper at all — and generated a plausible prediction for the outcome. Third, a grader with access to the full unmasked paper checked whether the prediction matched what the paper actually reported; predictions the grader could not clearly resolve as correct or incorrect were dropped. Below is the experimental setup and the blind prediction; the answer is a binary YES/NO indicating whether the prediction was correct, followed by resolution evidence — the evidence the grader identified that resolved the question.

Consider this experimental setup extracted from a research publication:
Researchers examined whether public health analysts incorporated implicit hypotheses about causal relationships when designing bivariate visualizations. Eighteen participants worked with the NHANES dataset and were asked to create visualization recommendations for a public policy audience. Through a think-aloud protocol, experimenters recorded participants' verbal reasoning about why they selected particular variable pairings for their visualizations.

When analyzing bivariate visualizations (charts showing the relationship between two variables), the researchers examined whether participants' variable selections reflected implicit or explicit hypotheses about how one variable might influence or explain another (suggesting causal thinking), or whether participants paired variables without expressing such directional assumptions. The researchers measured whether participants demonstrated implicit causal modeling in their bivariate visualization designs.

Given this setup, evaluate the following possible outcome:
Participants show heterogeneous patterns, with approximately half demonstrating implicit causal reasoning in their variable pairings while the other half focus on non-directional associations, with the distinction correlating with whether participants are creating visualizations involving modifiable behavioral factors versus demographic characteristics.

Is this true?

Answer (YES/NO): NO